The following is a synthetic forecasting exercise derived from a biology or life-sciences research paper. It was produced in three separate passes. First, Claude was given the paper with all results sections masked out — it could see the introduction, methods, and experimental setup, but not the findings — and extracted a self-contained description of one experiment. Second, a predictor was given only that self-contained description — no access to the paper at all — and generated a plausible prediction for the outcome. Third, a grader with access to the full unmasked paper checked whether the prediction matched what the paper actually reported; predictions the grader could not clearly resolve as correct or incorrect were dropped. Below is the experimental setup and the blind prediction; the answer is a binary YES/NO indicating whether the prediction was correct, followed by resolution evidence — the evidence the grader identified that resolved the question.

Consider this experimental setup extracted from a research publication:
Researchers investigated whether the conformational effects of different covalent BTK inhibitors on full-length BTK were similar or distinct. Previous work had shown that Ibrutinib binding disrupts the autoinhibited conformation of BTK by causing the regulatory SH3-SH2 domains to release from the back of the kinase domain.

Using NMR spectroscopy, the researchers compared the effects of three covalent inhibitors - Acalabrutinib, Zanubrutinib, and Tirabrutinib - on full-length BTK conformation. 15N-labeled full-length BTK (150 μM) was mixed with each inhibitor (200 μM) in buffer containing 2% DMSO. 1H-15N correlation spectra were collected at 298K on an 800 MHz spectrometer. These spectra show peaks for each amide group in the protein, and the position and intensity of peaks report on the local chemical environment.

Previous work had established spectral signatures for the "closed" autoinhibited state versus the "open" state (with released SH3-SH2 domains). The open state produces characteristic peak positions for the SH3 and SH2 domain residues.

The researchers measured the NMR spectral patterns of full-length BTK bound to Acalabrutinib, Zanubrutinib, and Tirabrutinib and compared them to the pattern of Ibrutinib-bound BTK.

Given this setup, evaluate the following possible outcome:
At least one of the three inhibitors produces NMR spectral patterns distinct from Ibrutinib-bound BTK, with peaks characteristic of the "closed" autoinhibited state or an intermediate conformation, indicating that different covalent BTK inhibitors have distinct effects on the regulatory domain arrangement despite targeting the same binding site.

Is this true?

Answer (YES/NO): NO